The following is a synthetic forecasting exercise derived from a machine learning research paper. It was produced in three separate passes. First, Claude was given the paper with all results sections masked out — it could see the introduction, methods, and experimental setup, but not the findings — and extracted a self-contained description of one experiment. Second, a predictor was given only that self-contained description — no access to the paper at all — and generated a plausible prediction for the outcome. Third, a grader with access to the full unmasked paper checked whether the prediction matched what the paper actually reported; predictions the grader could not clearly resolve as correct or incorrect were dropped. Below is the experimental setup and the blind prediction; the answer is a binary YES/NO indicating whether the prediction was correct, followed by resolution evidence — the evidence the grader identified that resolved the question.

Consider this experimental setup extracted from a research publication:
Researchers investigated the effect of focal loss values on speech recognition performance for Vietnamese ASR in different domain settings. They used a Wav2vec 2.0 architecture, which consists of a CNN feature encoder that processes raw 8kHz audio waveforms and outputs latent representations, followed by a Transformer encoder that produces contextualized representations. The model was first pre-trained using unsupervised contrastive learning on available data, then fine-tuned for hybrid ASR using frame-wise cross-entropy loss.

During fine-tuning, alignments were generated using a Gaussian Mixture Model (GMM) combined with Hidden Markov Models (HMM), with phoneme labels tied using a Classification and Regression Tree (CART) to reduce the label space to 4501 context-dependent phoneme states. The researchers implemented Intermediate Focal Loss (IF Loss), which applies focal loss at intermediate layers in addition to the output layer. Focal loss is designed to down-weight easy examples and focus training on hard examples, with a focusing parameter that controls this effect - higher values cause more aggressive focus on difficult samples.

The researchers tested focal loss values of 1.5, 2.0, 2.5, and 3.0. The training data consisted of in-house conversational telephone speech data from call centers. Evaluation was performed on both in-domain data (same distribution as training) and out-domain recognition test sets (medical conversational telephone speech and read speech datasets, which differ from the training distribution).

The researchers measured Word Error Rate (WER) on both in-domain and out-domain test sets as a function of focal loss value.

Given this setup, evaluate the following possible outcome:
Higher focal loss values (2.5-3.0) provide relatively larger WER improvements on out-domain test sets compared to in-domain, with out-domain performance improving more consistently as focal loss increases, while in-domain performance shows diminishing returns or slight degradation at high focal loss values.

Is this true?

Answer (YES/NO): NO